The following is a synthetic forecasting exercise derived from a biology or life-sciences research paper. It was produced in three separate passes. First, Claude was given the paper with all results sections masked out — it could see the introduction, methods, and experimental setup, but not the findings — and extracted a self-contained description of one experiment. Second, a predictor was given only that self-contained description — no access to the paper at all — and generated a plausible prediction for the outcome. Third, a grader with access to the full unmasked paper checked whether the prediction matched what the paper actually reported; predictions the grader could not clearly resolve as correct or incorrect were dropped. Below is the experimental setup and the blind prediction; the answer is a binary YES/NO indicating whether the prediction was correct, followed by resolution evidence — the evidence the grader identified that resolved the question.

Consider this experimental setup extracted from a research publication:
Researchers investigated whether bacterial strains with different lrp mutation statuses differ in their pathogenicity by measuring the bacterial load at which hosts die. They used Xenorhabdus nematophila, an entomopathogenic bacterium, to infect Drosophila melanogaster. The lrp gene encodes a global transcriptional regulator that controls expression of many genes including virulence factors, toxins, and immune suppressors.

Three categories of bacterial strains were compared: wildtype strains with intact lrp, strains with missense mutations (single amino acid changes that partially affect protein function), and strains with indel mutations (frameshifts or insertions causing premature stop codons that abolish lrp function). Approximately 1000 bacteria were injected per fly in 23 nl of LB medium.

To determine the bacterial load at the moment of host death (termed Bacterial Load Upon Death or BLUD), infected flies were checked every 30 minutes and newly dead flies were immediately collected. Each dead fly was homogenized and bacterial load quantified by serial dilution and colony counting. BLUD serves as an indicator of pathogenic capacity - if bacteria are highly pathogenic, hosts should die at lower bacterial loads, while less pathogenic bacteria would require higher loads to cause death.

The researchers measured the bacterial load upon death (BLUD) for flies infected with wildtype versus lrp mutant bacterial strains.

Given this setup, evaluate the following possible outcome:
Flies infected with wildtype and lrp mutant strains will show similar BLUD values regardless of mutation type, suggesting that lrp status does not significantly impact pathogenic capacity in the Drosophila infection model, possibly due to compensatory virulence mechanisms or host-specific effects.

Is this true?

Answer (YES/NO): YES